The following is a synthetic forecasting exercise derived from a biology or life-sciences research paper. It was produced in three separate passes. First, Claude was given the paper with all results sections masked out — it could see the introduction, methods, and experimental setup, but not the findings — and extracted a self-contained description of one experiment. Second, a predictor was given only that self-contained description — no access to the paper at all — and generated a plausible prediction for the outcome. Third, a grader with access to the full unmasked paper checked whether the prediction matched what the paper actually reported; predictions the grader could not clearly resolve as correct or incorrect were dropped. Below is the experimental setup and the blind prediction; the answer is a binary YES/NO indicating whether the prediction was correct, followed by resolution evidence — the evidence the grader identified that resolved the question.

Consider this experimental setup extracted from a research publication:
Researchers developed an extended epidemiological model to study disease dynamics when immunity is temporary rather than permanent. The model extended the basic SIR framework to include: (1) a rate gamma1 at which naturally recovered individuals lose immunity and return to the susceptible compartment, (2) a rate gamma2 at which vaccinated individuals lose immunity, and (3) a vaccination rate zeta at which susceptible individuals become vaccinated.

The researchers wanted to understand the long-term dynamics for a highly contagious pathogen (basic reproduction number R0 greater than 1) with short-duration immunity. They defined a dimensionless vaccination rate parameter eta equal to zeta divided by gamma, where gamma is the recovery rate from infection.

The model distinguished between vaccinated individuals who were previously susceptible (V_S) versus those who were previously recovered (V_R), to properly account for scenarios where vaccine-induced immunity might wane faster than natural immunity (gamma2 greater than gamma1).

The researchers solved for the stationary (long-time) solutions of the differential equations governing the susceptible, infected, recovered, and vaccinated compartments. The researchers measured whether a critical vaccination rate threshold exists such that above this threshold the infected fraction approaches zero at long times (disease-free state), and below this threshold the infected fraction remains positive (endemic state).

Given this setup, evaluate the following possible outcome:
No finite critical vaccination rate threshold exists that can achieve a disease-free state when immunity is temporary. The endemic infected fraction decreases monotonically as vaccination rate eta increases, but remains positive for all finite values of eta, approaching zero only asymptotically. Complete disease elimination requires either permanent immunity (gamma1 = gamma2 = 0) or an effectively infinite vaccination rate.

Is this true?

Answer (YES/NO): NO